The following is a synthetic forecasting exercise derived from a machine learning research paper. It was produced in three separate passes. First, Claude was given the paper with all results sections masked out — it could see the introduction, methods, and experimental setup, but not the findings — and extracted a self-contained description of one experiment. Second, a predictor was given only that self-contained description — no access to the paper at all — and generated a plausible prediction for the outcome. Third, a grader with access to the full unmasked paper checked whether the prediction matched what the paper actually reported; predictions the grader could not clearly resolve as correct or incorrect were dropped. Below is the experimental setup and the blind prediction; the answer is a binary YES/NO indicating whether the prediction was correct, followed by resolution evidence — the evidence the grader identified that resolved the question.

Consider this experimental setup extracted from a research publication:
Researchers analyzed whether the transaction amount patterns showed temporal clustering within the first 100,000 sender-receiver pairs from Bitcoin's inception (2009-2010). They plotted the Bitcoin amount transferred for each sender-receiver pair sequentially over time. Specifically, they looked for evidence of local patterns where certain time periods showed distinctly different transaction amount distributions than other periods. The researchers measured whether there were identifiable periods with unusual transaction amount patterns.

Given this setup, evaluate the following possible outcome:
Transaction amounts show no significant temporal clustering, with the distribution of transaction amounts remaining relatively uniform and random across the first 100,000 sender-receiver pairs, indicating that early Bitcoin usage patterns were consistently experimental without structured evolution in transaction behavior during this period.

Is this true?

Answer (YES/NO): NO